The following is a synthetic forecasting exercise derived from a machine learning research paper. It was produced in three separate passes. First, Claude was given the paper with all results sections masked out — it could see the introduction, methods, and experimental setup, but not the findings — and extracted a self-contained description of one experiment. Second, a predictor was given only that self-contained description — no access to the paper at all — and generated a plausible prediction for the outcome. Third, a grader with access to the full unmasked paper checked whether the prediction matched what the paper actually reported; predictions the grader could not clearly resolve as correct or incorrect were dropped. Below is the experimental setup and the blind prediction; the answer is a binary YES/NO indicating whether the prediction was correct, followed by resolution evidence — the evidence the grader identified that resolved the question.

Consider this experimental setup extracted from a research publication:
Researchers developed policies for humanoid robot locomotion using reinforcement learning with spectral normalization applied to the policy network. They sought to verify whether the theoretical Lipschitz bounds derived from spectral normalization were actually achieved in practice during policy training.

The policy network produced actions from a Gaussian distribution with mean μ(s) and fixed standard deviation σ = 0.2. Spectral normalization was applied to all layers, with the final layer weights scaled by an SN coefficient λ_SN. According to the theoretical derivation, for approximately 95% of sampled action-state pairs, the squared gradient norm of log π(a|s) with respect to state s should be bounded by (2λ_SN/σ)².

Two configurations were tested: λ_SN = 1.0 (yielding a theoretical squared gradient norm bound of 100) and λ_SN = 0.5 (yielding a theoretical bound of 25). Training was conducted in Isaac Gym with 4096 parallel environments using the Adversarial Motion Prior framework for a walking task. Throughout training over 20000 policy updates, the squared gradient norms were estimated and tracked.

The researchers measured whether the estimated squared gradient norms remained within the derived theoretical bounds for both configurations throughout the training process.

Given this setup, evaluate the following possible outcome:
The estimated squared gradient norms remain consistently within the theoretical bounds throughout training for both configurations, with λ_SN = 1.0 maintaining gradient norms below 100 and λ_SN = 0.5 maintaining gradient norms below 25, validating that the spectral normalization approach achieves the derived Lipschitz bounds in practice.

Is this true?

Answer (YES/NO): YES